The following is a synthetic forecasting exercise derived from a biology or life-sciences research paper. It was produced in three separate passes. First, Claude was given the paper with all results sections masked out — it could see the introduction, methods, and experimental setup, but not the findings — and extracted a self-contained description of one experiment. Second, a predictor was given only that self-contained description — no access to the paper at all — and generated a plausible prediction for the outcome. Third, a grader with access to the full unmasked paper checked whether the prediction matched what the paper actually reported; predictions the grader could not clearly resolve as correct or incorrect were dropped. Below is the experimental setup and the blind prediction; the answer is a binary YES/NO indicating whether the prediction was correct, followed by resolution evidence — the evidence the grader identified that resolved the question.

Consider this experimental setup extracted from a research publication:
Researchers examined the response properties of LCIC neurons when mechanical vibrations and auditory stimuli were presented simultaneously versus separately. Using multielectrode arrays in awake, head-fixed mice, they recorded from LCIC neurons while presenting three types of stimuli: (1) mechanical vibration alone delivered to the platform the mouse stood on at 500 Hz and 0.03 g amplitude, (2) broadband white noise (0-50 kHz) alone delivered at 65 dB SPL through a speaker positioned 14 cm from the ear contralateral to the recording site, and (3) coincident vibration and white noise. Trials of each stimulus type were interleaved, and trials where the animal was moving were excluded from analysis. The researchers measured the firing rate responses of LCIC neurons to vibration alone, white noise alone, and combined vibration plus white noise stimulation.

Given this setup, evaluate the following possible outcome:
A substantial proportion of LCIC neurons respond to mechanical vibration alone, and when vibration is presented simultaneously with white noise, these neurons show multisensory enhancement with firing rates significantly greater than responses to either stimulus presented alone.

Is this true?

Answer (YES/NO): YES